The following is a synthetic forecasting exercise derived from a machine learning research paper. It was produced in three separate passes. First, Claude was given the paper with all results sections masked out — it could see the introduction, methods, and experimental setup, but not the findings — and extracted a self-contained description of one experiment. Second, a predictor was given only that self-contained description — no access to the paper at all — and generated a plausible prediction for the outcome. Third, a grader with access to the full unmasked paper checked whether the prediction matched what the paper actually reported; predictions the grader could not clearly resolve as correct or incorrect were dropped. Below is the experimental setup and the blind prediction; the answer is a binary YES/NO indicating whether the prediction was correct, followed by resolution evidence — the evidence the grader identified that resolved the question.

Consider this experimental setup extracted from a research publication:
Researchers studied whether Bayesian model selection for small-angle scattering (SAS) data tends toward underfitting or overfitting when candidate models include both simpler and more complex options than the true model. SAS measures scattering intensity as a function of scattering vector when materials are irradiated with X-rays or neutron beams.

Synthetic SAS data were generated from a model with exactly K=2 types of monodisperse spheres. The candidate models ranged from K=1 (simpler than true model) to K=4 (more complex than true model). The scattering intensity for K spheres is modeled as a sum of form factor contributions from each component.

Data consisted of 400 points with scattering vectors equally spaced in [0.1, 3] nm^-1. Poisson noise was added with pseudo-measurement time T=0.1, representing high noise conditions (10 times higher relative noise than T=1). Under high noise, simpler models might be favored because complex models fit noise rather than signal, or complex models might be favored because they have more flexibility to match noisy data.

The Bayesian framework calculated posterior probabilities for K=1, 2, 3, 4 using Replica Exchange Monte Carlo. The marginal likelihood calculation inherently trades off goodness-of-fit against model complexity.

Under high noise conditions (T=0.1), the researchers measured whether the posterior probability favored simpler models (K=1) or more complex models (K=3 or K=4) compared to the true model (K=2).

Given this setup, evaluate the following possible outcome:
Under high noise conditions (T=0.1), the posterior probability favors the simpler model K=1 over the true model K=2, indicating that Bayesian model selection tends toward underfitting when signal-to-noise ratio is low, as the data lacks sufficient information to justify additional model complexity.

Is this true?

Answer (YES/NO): NO